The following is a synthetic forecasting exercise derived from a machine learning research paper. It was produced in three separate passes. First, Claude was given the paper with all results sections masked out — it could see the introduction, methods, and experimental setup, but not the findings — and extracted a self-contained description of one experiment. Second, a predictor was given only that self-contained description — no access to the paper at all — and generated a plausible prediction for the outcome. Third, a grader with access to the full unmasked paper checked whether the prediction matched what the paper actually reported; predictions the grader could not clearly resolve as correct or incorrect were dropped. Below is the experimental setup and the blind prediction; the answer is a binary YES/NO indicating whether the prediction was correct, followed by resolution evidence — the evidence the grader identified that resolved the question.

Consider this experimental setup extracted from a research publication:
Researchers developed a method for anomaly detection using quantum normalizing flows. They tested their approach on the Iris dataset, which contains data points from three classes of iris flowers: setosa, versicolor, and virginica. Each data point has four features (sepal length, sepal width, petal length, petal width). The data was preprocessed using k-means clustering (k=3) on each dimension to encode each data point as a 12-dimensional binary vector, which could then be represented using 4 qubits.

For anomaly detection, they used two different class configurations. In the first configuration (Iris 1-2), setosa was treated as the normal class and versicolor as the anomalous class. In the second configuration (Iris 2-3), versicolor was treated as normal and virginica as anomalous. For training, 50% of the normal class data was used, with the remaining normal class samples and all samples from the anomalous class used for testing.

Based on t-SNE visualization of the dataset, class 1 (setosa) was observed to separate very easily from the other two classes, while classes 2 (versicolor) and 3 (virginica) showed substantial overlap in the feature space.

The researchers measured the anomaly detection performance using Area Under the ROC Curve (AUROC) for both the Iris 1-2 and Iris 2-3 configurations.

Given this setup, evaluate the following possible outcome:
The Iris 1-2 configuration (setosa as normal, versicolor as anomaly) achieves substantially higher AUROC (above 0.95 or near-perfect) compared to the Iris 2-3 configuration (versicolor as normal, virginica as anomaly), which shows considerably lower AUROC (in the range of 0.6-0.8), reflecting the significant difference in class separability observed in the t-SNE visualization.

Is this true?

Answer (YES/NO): NO